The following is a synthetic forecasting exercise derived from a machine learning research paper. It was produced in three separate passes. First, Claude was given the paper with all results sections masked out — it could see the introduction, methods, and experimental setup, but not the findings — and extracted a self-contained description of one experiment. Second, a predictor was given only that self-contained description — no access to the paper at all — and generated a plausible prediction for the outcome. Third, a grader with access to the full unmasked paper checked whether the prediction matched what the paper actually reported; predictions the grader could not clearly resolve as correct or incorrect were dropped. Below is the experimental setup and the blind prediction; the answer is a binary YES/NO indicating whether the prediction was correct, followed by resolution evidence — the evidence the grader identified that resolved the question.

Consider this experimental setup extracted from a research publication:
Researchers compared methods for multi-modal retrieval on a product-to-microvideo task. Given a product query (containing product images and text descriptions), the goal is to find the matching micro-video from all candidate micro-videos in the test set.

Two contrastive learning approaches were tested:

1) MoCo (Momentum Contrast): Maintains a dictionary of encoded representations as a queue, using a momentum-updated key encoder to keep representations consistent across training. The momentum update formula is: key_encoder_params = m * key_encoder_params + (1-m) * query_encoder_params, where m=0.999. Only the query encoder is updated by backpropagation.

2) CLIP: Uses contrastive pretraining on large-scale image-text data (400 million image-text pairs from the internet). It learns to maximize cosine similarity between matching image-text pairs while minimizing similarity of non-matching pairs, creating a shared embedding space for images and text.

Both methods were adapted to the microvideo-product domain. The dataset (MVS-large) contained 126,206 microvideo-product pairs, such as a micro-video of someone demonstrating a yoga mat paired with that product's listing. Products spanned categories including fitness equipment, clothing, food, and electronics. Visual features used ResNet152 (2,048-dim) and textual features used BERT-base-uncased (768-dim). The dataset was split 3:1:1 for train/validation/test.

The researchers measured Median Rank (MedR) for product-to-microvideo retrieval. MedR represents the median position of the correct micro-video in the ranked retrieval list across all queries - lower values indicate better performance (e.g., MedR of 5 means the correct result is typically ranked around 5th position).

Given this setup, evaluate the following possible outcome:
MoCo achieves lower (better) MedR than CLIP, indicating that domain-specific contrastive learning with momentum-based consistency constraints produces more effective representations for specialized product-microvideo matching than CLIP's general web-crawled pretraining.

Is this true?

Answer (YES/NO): YES